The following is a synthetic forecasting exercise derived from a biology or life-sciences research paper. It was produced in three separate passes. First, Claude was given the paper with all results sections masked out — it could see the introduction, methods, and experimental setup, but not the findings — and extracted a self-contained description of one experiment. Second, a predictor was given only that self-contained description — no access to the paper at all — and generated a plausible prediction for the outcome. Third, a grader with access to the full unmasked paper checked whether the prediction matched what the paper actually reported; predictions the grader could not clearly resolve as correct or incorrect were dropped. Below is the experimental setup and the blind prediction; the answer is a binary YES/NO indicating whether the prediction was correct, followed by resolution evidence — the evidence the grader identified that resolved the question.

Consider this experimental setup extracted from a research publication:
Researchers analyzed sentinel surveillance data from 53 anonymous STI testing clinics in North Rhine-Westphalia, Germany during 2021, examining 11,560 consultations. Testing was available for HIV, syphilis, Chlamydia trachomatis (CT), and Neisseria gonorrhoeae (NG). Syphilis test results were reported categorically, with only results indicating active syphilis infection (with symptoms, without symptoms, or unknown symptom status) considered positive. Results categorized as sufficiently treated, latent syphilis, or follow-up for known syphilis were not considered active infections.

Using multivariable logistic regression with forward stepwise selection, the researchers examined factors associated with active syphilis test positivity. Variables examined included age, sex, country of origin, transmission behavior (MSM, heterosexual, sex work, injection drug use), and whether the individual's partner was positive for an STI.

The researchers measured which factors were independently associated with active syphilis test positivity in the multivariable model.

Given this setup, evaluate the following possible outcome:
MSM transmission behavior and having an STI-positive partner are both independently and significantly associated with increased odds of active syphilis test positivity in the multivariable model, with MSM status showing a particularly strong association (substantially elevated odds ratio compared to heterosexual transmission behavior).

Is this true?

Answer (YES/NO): YES